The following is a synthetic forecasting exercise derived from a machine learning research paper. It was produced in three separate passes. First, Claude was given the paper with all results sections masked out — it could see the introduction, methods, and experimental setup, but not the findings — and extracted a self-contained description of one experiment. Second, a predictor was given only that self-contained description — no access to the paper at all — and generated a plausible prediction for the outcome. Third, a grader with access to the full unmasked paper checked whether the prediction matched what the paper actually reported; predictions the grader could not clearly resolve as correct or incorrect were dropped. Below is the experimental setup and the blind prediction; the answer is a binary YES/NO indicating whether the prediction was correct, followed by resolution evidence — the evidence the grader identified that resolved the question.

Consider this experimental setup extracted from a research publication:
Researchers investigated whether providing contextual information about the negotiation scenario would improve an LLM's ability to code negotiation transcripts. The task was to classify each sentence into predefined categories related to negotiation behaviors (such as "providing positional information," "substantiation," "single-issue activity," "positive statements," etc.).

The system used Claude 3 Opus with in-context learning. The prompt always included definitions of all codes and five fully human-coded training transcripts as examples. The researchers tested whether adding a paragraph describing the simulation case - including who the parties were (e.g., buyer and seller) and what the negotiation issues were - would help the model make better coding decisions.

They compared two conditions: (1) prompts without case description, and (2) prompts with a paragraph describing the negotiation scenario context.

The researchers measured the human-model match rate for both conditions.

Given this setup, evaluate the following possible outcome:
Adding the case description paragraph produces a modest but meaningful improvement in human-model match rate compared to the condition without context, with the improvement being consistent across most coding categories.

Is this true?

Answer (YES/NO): NO